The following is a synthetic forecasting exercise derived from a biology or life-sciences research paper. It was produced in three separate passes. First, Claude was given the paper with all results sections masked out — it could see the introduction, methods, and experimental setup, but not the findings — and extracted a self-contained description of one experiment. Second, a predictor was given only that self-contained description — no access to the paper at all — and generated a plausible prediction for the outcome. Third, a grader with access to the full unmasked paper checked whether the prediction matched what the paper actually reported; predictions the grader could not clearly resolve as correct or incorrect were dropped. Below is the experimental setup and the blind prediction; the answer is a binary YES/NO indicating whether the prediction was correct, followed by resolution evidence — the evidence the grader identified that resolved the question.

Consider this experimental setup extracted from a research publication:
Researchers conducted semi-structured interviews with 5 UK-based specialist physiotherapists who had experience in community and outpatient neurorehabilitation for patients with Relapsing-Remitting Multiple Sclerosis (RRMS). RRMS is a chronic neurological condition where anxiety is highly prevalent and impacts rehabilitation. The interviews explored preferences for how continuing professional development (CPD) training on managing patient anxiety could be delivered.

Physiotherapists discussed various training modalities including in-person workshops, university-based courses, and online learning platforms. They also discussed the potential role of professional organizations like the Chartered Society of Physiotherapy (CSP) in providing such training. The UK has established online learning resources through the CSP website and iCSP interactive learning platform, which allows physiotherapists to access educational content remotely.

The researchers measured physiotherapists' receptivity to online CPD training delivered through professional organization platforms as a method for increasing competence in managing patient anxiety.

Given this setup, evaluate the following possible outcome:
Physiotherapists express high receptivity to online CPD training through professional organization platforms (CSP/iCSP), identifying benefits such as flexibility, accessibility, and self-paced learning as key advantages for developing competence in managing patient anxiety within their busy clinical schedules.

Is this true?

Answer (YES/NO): NO